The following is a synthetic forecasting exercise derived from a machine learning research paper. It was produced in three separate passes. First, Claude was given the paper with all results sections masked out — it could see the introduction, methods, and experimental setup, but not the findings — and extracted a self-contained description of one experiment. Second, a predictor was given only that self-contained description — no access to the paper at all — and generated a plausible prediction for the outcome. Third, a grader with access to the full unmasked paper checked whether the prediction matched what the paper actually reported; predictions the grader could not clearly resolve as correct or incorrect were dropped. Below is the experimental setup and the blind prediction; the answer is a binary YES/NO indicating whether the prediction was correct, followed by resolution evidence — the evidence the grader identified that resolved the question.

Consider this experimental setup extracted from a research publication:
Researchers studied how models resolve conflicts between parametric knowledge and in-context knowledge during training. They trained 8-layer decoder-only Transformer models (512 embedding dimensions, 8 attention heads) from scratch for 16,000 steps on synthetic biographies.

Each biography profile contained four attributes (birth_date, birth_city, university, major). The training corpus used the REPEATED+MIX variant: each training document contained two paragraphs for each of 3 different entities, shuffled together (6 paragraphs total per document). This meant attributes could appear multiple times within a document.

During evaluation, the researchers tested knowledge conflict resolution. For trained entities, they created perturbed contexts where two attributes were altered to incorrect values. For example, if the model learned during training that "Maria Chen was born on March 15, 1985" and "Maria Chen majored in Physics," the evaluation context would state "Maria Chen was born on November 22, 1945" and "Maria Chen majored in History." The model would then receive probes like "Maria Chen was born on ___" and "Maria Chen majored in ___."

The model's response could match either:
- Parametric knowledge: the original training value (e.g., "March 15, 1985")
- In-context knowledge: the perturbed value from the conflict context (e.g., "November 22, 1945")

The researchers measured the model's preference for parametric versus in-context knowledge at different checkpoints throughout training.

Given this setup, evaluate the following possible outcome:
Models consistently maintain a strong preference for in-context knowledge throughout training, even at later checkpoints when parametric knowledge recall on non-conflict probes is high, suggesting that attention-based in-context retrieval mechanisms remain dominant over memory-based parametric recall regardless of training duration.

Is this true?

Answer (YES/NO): YES